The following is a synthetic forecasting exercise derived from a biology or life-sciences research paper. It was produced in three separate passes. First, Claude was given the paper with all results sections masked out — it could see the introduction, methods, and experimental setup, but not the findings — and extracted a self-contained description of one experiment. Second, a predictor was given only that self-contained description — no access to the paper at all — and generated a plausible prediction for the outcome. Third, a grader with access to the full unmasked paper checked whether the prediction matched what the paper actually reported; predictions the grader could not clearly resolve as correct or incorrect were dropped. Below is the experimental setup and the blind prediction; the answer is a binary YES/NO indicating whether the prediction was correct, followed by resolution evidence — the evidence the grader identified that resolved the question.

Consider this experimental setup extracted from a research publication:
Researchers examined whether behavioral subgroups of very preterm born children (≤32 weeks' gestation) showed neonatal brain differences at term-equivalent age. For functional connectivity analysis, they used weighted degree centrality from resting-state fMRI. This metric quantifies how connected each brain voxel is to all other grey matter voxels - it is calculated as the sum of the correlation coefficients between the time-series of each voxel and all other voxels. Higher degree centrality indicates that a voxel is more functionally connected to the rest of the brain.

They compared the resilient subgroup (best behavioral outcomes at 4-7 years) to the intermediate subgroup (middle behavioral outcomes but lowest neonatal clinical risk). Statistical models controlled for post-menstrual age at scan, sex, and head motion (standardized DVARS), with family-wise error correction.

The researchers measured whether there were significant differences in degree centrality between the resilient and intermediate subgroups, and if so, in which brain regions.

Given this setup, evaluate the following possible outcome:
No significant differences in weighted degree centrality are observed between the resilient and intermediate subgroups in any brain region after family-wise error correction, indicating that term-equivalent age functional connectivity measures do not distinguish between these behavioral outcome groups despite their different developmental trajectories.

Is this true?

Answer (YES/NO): NO